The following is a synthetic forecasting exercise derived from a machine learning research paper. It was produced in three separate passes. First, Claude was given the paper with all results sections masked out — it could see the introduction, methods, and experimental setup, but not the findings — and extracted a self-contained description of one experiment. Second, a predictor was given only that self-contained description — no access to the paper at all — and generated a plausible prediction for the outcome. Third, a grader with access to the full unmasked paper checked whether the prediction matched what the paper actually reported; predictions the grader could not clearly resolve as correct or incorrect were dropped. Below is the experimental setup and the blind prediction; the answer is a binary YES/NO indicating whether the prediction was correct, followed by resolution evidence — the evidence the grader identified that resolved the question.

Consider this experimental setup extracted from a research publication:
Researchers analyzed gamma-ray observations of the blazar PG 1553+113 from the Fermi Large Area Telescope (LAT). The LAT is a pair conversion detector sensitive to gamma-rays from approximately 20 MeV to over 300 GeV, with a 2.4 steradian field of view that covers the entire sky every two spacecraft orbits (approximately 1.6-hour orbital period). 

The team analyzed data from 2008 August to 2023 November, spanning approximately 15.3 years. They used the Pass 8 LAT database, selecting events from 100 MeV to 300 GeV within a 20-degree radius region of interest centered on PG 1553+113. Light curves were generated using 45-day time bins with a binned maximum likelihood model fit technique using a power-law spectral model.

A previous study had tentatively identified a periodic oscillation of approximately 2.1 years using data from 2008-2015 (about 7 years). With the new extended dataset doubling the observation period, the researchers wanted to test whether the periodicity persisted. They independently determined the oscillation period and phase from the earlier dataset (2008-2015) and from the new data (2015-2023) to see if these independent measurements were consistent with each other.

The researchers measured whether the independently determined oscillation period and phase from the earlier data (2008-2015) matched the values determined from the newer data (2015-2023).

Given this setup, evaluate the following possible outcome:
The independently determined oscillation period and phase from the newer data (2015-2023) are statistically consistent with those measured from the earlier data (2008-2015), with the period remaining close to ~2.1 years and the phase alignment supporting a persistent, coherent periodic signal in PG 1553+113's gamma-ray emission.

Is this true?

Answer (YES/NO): YES